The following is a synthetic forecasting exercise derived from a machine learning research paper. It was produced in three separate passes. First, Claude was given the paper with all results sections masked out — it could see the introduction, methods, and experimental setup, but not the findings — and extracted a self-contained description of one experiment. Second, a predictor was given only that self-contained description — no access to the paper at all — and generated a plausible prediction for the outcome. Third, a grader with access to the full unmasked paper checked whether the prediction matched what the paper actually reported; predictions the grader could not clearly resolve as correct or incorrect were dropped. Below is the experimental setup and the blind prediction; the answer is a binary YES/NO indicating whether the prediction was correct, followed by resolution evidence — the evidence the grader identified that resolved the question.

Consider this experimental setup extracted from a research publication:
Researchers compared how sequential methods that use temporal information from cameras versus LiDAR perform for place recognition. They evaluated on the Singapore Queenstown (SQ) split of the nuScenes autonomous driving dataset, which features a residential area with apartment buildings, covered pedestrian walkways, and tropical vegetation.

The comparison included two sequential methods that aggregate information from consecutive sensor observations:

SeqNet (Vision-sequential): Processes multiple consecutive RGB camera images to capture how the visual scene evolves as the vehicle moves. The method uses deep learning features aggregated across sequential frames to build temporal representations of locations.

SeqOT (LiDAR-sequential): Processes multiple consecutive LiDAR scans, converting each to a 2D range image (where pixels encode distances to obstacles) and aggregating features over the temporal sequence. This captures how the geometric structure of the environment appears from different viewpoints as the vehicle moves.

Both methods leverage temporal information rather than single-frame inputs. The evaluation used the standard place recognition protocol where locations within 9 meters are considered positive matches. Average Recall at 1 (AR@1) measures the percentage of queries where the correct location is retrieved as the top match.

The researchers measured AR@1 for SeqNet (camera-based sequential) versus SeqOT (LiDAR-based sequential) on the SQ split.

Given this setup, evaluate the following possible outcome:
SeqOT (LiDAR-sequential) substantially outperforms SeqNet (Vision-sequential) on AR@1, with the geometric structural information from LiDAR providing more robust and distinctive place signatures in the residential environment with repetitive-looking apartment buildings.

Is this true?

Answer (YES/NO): YES